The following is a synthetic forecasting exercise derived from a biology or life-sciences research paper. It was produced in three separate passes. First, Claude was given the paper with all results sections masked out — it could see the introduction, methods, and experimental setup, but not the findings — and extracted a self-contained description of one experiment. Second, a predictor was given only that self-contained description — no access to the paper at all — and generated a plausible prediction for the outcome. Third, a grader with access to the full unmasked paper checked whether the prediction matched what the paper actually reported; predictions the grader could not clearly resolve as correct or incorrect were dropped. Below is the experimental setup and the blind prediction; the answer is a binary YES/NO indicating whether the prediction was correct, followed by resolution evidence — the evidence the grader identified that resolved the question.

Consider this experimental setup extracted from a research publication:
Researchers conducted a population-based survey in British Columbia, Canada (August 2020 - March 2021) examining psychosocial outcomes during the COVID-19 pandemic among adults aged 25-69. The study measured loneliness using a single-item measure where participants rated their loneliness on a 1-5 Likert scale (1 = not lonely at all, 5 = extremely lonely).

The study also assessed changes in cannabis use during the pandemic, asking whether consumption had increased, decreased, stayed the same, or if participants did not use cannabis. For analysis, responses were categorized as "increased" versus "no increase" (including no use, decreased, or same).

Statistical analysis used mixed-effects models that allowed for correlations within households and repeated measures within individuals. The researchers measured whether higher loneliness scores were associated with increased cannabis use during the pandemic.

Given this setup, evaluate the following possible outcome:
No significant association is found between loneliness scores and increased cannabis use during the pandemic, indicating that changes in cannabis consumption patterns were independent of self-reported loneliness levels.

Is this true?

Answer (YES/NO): NO